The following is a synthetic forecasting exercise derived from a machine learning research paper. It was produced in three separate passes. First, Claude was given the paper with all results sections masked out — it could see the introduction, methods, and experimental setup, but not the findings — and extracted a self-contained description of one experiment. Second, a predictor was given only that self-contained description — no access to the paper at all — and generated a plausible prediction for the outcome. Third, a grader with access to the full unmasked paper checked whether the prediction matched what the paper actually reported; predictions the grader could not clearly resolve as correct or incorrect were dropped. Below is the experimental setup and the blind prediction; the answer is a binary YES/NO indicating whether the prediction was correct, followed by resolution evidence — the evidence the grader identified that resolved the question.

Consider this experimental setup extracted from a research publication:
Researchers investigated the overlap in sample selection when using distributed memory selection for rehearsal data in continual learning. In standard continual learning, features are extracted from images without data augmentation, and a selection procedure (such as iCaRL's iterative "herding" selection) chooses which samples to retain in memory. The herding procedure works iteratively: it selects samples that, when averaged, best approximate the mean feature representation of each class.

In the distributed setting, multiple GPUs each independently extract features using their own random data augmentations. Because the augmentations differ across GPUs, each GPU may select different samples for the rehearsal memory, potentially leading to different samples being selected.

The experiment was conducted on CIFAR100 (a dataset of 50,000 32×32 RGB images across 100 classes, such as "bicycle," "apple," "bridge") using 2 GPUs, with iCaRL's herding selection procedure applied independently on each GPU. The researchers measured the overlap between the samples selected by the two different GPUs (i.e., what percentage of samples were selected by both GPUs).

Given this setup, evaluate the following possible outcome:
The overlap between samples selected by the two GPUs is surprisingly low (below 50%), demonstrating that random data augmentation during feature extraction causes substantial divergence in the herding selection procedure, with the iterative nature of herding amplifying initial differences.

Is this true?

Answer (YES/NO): YES